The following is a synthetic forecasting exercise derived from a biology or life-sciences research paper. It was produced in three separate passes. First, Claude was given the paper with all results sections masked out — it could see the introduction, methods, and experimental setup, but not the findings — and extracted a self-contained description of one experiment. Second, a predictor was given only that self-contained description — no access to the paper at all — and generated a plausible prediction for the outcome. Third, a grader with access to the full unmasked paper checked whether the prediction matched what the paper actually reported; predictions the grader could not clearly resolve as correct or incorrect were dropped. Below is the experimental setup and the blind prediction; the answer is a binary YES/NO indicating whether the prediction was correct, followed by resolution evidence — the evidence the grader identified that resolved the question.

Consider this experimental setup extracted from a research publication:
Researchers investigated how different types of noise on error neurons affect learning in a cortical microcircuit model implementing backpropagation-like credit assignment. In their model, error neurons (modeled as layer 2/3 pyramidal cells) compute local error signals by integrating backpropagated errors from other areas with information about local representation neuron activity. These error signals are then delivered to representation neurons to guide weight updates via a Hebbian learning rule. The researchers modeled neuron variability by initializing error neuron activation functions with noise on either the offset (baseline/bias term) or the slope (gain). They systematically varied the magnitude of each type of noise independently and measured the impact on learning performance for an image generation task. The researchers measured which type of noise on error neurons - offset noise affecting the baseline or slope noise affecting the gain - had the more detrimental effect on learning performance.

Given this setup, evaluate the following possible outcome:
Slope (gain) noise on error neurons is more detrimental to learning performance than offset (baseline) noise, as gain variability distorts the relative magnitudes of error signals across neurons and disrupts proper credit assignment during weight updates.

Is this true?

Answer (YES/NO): NO